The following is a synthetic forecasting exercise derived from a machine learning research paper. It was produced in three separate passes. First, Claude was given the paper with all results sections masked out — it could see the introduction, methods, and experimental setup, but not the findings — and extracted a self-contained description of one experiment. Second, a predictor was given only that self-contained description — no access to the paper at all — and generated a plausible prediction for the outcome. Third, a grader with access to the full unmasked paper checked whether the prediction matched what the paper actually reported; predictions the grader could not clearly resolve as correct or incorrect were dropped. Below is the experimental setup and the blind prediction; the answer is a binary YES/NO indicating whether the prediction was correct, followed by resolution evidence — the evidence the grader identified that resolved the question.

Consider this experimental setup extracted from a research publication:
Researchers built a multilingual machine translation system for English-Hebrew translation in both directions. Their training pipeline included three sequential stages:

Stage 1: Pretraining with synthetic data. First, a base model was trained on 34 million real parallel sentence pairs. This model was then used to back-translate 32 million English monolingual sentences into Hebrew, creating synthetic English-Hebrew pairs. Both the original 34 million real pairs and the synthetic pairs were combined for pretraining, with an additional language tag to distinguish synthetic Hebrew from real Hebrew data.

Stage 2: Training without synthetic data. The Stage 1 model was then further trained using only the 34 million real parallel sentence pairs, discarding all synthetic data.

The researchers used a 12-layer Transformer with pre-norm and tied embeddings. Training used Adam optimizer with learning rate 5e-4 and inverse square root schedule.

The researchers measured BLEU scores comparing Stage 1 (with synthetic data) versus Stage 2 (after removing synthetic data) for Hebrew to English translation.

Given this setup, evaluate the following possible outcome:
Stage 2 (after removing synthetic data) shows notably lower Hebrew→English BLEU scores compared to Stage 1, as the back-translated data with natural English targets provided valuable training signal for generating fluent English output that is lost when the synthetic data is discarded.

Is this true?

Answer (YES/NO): NO